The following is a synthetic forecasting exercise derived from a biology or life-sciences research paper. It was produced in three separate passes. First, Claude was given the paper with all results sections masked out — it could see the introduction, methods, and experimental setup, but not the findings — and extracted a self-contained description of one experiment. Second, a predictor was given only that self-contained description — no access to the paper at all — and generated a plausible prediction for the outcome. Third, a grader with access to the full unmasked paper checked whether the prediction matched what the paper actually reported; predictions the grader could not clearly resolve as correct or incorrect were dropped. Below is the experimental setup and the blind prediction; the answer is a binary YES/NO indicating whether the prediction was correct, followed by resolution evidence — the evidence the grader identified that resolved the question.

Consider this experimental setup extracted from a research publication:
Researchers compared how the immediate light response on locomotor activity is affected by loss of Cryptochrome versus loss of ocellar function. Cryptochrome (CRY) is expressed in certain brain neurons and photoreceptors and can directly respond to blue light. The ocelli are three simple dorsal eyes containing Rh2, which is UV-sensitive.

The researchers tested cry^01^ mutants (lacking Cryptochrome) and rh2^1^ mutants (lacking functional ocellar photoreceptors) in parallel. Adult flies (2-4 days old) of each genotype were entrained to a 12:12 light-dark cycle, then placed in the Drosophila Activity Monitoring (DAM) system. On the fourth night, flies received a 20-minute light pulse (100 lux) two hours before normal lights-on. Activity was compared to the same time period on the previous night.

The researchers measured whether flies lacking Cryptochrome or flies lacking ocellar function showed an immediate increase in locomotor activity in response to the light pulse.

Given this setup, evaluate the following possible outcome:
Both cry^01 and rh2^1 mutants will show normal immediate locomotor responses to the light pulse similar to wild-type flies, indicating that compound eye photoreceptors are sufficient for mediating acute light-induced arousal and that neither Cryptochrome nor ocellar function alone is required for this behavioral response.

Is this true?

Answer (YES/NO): YES